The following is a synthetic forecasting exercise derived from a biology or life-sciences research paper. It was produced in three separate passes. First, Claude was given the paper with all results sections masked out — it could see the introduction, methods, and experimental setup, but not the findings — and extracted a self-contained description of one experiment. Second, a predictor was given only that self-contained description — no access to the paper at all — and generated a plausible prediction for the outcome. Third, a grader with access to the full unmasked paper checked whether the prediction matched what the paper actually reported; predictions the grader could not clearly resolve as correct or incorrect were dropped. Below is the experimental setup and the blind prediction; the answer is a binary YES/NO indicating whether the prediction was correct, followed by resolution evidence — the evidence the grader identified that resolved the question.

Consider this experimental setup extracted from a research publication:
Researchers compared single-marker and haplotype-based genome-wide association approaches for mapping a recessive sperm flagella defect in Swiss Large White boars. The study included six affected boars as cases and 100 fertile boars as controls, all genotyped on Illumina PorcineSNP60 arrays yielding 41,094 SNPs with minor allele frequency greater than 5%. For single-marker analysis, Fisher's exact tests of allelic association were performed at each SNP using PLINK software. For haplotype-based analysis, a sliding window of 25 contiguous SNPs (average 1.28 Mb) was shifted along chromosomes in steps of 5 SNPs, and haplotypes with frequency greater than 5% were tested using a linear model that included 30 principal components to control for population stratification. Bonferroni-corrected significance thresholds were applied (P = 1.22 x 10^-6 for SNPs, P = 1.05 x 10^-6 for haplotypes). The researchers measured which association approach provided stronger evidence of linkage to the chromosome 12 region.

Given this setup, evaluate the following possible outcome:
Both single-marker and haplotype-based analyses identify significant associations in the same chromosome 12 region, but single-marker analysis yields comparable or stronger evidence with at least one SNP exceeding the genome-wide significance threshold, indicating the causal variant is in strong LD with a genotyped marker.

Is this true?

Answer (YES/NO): NO